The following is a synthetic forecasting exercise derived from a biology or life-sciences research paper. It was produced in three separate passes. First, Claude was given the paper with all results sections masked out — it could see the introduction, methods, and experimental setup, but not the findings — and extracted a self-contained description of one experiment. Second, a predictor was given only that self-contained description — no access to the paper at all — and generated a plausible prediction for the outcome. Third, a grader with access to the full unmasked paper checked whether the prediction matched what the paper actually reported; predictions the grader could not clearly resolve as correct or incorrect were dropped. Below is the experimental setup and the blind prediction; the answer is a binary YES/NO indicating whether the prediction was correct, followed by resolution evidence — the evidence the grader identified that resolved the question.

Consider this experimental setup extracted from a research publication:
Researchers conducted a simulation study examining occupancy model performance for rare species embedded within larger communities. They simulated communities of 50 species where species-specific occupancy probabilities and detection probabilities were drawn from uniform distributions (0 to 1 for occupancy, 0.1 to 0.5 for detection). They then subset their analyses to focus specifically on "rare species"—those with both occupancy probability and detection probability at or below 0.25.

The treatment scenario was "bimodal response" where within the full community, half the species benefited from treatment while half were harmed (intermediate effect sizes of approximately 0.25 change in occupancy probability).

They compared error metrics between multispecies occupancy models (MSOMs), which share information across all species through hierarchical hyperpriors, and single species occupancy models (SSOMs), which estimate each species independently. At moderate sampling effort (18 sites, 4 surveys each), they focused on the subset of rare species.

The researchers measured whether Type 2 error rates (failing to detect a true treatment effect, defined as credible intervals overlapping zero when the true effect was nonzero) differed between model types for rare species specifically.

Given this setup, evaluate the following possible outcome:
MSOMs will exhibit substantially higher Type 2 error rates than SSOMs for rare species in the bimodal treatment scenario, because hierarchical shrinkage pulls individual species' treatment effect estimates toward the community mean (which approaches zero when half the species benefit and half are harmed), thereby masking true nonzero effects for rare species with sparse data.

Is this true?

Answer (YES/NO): NO